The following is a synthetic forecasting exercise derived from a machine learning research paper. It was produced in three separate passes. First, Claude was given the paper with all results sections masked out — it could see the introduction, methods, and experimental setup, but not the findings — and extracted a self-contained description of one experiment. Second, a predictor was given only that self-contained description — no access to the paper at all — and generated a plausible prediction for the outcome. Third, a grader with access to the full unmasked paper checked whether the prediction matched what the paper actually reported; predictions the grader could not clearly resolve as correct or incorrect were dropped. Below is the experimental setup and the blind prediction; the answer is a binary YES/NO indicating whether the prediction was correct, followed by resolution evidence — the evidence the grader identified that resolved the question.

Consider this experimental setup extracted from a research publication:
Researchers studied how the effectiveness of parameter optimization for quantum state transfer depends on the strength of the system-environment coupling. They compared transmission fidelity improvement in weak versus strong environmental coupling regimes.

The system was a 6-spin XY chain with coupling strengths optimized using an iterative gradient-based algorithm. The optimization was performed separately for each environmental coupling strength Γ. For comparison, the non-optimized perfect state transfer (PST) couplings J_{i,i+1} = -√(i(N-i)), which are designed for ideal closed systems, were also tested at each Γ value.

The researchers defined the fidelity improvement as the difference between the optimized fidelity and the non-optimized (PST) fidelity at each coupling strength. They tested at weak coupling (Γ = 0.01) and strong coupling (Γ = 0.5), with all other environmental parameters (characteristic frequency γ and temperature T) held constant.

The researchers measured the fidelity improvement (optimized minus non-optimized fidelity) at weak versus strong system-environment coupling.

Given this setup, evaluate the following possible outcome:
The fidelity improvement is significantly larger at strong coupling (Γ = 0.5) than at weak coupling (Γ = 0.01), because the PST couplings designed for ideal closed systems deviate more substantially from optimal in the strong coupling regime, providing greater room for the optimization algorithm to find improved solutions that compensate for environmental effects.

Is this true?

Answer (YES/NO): YES